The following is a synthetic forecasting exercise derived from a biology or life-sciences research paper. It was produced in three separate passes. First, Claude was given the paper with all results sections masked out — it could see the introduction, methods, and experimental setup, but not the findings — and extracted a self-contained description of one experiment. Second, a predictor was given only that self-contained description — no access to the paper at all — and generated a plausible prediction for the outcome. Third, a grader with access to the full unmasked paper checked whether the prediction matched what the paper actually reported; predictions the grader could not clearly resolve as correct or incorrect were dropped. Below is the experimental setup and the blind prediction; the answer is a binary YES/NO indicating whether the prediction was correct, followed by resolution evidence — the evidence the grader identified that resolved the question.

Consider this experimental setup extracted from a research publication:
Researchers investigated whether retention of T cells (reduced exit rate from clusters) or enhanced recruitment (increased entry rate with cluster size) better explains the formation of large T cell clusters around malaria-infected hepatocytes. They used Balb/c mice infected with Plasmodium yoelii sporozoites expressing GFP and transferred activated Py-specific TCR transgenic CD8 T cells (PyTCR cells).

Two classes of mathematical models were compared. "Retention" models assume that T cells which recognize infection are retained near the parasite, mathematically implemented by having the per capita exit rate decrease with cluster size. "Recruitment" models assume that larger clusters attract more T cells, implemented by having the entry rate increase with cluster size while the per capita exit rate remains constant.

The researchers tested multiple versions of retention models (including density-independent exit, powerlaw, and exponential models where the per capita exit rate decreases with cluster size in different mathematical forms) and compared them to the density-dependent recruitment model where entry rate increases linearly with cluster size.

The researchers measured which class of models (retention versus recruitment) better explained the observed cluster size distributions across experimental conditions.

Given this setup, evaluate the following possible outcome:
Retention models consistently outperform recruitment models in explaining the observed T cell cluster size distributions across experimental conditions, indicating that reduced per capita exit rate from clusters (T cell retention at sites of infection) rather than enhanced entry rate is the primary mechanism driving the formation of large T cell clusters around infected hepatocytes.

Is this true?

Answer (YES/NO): NO